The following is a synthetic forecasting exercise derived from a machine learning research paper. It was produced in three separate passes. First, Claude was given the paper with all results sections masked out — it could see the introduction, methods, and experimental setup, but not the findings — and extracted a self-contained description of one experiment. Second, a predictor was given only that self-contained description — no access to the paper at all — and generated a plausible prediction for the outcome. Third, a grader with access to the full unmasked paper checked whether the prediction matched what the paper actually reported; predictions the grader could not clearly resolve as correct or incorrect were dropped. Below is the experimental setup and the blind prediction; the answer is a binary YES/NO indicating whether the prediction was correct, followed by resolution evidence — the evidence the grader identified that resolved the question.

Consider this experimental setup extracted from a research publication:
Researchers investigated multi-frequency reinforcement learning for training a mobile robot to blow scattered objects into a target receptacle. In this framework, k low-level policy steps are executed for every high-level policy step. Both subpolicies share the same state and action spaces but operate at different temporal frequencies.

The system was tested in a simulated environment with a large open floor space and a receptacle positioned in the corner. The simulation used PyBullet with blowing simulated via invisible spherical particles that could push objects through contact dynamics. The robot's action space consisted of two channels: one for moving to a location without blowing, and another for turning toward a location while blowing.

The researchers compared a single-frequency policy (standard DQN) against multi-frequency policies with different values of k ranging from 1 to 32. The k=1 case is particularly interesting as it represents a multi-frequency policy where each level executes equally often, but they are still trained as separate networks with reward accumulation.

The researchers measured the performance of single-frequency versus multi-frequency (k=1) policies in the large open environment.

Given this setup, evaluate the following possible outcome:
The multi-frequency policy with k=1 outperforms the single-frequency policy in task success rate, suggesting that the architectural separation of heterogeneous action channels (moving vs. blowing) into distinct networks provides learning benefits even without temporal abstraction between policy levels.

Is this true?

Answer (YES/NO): NO